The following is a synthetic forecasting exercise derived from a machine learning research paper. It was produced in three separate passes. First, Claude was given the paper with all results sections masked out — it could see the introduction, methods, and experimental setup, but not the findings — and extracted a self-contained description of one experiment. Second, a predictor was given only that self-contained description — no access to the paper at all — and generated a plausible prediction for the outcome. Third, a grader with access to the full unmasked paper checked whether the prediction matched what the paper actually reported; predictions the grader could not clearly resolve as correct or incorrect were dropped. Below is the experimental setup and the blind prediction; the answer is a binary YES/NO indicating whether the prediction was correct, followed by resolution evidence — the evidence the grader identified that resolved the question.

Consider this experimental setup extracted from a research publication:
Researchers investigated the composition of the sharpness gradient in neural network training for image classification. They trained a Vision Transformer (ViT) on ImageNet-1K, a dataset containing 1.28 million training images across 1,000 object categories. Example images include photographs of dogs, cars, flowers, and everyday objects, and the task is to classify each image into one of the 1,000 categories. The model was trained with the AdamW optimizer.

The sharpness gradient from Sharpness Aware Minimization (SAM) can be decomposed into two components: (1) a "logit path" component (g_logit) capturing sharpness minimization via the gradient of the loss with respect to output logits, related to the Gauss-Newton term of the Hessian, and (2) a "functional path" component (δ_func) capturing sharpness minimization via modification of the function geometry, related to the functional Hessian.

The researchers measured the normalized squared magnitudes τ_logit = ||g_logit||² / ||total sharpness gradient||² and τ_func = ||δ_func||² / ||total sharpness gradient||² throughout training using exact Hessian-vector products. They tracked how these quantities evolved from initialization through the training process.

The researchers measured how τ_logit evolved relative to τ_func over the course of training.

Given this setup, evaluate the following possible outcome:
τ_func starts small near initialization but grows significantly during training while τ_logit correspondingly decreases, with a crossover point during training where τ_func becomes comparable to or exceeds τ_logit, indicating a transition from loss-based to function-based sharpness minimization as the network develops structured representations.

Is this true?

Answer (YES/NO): NO